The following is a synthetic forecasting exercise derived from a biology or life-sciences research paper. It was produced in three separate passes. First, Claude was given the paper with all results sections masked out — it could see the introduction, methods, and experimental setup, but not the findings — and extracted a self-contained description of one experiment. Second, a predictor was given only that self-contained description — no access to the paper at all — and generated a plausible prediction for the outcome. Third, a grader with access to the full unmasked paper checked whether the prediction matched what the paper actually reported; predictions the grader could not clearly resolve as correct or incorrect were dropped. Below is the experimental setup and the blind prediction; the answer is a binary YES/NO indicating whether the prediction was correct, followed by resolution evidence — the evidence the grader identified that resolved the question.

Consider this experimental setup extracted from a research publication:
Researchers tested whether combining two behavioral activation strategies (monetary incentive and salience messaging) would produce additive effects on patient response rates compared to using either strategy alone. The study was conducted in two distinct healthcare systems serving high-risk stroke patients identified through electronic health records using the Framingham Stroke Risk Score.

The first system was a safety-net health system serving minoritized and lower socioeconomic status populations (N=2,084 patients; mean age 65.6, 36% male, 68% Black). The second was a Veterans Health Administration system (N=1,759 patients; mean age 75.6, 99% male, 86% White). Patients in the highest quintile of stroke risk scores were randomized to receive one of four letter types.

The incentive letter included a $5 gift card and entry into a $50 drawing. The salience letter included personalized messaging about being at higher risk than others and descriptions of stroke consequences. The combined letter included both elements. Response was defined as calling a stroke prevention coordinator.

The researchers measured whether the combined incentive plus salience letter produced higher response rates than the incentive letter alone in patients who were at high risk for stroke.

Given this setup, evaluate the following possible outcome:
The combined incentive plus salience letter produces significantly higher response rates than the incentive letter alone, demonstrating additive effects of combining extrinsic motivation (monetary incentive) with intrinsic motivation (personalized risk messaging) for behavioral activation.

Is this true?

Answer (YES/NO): NO